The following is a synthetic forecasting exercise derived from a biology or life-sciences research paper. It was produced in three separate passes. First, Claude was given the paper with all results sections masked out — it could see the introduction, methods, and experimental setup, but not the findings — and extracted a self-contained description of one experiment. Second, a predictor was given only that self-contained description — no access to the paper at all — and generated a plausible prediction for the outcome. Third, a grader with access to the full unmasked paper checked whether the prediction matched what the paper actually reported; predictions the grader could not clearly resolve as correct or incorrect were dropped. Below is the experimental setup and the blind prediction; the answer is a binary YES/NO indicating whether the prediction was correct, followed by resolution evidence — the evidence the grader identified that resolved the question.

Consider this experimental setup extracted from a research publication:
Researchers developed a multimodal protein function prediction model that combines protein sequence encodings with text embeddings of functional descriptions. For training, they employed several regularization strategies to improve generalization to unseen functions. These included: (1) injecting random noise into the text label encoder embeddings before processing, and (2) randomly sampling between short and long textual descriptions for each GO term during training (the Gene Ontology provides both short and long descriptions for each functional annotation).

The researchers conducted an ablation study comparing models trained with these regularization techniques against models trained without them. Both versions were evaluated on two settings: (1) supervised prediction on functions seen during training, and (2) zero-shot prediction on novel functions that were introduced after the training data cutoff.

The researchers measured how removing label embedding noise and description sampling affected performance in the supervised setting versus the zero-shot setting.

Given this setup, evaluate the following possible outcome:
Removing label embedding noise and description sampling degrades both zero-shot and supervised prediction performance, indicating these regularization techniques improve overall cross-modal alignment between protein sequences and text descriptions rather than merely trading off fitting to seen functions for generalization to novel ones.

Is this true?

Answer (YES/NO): NO